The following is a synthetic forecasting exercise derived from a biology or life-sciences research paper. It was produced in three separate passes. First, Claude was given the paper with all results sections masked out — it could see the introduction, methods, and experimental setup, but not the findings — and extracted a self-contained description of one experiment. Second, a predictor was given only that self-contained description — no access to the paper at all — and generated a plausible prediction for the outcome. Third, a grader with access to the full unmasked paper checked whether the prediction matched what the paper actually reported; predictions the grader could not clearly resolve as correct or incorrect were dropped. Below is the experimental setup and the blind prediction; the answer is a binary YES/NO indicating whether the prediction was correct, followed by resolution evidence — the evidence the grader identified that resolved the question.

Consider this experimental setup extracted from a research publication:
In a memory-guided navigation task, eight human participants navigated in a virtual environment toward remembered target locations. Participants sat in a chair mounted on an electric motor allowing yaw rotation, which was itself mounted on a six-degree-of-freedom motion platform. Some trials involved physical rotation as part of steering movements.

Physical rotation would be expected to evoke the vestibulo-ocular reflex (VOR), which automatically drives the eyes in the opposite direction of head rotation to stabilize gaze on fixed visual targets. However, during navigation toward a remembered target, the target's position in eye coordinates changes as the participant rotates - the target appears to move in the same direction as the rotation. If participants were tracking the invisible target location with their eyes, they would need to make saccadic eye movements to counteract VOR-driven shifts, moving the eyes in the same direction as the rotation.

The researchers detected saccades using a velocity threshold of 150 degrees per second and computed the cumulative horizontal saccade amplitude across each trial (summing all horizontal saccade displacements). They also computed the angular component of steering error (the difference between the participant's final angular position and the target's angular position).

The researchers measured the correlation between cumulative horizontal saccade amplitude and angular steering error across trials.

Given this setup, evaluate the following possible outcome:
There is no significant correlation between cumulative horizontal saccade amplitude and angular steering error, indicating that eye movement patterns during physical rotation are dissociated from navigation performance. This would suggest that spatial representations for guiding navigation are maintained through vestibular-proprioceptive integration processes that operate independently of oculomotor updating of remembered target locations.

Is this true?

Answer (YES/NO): NO